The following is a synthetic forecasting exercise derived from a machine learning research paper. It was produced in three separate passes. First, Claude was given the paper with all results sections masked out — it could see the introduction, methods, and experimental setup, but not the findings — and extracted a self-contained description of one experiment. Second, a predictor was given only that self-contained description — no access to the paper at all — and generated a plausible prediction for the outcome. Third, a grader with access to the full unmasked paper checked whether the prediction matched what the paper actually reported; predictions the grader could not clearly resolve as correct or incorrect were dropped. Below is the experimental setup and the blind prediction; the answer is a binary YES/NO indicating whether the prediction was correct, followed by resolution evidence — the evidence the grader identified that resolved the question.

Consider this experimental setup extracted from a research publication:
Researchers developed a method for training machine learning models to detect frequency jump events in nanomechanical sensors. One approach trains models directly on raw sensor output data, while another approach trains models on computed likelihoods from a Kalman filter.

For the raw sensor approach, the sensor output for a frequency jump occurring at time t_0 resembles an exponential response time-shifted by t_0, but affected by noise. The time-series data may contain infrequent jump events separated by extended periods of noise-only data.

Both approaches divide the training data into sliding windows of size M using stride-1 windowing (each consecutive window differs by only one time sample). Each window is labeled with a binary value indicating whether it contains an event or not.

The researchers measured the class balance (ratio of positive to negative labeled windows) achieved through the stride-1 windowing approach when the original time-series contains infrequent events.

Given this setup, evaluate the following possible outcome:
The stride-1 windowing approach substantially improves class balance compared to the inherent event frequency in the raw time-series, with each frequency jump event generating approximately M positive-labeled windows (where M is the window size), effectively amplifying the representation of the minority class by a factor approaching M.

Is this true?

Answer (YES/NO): YES